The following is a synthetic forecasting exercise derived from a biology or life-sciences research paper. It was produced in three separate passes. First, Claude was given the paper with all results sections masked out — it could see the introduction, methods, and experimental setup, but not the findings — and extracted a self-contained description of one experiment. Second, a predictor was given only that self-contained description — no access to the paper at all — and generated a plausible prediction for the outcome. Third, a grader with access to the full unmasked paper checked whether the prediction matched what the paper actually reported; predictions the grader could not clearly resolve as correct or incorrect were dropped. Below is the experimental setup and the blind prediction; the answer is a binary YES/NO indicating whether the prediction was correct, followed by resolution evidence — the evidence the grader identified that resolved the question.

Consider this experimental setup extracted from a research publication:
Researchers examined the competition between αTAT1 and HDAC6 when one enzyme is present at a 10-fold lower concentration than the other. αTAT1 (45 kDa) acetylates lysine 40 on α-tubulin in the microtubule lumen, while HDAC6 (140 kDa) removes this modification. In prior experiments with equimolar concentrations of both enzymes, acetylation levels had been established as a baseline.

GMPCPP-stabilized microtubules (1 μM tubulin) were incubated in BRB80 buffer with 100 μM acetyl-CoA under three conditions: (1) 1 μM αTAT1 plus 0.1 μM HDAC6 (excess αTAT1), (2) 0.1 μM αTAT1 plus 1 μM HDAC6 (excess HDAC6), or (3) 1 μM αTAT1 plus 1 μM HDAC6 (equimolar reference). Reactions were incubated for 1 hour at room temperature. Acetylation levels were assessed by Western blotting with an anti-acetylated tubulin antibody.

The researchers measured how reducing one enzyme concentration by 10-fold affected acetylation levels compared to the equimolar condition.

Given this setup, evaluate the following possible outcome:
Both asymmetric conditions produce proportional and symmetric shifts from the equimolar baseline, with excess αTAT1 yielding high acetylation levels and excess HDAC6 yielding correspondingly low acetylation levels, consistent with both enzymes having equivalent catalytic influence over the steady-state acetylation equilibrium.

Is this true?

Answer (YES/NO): NO